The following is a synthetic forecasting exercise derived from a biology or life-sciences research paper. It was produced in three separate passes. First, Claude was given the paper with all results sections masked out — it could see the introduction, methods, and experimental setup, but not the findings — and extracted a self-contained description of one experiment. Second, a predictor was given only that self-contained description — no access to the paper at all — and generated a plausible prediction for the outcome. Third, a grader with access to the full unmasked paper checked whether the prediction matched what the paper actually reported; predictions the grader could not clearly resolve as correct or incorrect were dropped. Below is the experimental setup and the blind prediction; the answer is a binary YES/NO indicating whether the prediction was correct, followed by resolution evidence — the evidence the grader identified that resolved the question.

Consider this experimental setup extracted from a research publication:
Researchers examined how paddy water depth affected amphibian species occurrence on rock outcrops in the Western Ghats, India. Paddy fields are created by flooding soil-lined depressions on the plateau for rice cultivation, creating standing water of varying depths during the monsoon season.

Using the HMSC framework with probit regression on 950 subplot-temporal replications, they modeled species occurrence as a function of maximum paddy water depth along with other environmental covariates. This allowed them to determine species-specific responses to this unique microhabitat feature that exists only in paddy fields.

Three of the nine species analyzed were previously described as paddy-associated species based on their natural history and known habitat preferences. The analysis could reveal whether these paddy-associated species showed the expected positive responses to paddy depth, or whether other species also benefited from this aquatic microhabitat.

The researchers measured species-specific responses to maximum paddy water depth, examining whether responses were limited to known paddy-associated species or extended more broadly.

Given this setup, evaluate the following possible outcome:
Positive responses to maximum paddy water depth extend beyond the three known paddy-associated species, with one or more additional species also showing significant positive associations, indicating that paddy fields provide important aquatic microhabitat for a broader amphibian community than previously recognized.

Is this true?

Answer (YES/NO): YES